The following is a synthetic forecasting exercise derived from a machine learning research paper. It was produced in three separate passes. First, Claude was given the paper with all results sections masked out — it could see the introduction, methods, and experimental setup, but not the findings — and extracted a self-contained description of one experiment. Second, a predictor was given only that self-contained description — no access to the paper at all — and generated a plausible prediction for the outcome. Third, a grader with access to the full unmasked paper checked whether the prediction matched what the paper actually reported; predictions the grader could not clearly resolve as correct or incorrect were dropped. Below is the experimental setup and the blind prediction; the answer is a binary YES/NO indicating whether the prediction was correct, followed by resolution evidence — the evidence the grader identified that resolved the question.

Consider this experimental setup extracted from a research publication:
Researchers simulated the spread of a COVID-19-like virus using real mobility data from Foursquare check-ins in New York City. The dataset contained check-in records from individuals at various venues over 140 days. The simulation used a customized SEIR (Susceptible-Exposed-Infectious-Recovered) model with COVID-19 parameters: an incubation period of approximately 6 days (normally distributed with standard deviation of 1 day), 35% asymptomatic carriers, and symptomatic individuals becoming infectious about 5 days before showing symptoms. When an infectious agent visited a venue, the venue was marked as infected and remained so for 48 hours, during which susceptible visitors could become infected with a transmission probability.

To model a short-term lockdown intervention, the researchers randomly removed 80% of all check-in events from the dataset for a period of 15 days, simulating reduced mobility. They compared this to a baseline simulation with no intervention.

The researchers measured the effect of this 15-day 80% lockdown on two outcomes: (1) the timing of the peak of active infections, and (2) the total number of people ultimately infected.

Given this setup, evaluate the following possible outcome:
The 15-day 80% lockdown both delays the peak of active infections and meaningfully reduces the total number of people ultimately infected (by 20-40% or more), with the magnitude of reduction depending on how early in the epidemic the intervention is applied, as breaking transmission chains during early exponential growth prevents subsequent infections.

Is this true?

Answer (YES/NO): NO